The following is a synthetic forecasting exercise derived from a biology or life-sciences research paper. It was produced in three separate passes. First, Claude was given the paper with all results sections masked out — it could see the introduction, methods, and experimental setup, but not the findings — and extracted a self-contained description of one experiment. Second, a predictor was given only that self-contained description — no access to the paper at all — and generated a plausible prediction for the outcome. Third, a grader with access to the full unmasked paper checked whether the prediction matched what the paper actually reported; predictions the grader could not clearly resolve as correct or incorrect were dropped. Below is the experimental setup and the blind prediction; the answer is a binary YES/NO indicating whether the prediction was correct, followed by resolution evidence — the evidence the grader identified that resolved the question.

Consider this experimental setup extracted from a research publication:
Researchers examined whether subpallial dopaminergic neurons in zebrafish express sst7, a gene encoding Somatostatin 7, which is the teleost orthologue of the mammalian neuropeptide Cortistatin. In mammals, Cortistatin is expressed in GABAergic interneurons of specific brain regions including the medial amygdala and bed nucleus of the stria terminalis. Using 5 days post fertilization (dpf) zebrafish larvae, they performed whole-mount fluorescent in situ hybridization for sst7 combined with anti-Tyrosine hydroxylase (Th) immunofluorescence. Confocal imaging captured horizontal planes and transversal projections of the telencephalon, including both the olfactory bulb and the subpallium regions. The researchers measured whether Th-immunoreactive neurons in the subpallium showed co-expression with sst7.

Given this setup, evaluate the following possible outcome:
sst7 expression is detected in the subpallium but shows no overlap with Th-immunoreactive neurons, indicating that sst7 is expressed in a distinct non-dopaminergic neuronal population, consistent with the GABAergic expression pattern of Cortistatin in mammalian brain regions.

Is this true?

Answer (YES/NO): NO